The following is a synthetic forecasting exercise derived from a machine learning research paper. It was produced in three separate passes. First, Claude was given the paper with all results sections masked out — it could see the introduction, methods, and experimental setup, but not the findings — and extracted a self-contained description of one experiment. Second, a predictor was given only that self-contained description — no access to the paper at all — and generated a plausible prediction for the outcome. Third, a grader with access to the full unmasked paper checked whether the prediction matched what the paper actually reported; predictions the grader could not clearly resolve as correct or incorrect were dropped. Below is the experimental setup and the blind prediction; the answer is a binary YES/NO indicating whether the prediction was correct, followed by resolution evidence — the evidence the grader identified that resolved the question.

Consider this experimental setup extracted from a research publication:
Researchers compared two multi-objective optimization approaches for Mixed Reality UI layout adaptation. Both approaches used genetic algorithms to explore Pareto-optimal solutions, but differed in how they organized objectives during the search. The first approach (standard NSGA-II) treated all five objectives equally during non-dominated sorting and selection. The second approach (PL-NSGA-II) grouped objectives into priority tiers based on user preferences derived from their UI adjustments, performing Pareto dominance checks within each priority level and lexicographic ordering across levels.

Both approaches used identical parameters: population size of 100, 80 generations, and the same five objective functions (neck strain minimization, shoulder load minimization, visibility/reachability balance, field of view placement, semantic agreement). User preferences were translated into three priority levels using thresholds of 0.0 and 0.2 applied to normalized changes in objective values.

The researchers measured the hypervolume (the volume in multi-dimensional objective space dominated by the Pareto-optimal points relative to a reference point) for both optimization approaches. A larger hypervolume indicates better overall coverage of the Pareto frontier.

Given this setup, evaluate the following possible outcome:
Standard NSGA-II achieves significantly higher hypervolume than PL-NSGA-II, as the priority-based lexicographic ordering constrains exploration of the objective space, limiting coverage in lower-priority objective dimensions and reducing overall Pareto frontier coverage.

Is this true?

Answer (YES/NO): NO